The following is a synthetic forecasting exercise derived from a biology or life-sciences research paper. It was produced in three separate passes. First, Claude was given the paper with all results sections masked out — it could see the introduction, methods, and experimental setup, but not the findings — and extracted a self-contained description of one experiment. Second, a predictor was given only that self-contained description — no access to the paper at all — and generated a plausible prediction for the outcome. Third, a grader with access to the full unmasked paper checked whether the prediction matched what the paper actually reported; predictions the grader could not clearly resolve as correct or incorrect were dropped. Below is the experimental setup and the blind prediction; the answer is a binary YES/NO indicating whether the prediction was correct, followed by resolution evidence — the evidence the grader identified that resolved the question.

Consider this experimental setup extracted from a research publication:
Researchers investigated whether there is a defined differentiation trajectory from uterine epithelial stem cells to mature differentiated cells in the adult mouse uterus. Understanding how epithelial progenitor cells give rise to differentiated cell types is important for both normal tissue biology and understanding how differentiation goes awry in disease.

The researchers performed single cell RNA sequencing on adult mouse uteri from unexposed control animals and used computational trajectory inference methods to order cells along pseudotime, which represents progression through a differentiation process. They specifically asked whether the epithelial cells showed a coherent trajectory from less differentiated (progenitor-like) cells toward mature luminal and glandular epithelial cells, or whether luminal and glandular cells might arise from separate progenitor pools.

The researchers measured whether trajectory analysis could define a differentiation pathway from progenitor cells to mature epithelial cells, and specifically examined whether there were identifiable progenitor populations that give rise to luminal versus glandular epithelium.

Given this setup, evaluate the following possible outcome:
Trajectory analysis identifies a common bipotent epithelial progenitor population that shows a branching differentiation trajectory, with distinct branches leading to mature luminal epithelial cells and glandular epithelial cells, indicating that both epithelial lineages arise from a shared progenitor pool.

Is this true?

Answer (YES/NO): NO